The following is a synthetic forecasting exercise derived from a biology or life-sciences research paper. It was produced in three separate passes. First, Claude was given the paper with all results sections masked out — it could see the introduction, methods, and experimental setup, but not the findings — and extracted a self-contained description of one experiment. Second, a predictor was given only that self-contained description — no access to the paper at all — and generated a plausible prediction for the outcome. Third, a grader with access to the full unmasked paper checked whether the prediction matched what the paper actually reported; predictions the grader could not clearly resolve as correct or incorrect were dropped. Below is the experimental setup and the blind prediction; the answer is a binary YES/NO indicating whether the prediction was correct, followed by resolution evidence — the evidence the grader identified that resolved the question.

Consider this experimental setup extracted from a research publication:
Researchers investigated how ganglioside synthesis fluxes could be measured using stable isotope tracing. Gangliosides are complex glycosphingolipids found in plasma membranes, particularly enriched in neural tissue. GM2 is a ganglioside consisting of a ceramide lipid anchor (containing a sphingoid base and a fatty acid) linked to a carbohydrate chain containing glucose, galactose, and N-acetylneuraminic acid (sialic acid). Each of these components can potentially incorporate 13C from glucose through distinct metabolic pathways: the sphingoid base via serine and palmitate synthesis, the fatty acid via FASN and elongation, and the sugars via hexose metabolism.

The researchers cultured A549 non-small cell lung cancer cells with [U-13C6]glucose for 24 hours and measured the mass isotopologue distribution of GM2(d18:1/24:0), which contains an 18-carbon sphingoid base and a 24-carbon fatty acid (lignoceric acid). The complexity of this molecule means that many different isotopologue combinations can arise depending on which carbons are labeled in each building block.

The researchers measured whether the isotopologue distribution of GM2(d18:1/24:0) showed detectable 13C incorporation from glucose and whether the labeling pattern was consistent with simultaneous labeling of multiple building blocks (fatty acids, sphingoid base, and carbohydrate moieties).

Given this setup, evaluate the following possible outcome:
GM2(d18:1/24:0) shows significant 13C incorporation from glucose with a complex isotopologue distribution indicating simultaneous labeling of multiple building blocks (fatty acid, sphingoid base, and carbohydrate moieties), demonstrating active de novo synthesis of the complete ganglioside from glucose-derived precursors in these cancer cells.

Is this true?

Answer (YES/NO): YES